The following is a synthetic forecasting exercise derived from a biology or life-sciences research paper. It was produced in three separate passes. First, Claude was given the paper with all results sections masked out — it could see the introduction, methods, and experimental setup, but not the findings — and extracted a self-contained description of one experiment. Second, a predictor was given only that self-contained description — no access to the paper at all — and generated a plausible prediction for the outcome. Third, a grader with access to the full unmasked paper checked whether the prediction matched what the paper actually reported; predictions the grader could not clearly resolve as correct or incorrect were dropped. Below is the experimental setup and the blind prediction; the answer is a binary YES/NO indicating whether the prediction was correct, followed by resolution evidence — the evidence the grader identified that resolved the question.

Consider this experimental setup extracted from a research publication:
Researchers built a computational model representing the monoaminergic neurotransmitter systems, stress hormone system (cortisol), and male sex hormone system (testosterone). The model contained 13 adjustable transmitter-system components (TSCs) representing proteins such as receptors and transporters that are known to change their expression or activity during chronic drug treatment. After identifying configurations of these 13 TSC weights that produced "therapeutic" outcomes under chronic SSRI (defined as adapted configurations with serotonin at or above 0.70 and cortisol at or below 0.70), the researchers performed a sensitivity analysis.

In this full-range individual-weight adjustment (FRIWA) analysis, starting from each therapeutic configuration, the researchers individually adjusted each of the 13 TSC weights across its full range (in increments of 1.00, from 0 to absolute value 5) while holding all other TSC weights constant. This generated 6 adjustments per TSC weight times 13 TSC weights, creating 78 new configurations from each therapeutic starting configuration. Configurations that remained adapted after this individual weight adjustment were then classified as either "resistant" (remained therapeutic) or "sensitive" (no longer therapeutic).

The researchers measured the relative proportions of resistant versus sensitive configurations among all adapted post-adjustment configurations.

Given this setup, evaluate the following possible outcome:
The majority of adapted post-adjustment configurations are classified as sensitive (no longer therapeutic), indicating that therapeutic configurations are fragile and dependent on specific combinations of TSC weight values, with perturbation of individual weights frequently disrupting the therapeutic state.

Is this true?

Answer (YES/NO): NO